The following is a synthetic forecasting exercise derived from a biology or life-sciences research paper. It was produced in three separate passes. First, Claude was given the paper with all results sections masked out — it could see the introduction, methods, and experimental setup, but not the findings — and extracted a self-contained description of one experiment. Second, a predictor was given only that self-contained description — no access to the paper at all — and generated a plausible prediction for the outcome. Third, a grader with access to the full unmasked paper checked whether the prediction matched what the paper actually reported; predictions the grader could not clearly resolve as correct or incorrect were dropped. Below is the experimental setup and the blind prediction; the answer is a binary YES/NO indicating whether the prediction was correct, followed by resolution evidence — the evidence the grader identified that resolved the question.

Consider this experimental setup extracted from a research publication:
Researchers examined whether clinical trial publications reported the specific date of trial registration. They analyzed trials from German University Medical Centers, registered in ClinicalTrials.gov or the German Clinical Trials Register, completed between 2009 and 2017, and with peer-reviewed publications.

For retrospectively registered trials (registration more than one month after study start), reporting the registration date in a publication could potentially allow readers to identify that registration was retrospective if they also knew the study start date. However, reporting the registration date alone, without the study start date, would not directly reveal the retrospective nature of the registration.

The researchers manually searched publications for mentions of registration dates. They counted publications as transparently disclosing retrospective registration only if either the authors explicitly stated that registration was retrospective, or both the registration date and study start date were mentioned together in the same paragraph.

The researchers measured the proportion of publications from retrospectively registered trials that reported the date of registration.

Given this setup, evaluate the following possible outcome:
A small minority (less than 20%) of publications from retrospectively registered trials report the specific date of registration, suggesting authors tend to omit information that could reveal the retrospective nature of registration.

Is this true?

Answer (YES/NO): YES